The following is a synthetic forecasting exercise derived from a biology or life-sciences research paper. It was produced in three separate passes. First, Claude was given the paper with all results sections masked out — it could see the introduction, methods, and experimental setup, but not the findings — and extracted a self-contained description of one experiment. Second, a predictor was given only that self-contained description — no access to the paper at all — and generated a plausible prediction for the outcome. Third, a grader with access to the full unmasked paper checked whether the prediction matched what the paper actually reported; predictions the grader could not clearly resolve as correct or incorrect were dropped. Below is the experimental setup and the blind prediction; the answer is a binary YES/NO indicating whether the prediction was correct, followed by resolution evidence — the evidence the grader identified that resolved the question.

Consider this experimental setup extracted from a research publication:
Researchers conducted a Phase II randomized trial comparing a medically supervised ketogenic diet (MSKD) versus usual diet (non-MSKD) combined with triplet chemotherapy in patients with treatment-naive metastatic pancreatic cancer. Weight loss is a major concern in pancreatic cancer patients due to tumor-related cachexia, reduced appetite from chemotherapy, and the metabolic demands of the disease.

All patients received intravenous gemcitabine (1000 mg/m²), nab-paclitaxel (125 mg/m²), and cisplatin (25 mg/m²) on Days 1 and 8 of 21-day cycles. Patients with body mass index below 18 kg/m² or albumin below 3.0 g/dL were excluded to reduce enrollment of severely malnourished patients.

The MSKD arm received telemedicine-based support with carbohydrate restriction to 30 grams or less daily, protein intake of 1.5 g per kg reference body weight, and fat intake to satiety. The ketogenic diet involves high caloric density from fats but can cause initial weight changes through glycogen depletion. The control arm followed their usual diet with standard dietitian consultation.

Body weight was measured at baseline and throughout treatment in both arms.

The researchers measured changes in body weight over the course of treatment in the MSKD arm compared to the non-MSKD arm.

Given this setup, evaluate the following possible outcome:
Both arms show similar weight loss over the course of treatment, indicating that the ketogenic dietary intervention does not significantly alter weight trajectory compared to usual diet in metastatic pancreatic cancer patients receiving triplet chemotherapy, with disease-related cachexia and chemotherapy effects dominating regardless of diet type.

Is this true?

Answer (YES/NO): NO